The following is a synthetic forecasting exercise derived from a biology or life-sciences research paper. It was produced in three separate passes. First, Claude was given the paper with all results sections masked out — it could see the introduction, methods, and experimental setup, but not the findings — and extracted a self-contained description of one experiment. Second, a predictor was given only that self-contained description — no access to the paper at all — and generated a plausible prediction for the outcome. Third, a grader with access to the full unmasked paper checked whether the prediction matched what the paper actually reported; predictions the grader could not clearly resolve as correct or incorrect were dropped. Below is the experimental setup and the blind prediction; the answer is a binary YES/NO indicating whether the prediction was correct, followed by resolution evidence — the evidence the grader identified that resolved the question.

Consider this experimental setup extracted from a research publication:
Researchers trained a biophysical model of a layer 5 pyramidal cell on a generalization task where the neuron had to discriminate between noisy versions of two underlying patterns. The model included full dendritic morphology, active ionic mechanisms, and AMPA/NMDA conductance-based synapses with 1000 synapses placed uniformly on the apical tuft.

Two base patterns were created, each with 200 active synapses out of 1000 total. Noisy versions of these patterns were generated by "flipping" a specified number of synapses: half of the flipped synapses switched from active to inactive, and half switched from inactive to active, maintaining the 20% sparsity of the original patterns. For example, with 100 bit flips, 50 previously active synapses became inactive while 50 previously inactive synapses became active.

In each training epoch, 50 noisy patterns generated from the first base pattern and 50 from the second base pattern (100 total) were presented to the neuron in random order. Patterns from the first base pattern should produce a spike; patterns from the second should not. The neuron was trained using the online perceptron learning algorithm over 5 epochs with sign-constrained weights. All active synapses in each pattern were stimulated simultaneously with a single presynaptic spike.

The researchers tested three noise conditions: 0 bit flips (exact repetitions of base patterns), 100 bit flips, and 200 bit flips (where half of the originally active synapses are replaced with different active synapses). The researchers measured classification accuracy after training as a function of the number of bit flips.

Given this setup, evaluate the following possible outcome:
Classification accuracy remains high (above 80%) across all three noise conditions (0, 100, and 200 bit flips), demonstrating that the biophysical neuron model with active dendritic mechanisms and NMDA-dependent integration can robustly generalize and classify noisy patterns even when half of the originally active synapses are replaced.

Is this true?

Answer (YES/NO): NO